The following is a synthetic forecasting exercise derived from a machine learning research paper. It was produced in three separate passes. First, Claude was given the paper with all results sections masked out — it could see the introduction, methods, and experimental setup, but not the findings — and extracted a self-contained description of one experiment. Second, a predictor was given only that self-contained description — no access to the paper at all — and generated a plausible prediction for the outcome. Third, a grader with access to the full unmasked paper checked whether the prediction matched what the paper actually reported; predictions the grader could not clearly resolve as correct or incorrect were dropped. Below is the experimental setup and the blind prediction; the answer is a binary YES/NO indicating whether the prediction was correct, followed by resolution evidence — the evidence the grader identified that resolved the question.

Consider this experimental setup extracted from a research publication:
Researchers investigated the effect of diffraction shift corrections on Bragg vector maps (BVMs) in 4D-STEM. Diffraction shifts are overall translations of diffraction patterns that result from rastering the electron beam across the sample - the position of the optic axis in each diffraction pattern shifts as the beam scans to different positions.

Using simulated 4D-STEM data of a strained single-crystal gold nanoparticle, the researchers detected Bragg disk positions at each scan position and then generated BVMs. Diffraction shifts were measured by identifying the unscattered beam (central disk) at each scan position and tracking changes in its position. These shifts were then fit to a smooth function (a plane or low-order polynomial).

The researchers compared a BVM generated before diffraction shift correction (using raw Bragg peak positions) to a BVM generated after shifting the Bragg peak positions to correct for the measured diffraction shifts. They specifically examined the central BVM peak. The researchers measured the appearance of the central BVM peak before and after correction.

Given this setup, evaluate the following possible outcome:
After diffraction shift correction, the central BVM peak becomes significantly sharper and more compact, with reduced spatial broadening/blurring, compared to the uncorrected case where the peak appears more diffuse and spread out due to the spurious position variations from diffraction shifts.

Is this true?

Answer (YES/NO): YES